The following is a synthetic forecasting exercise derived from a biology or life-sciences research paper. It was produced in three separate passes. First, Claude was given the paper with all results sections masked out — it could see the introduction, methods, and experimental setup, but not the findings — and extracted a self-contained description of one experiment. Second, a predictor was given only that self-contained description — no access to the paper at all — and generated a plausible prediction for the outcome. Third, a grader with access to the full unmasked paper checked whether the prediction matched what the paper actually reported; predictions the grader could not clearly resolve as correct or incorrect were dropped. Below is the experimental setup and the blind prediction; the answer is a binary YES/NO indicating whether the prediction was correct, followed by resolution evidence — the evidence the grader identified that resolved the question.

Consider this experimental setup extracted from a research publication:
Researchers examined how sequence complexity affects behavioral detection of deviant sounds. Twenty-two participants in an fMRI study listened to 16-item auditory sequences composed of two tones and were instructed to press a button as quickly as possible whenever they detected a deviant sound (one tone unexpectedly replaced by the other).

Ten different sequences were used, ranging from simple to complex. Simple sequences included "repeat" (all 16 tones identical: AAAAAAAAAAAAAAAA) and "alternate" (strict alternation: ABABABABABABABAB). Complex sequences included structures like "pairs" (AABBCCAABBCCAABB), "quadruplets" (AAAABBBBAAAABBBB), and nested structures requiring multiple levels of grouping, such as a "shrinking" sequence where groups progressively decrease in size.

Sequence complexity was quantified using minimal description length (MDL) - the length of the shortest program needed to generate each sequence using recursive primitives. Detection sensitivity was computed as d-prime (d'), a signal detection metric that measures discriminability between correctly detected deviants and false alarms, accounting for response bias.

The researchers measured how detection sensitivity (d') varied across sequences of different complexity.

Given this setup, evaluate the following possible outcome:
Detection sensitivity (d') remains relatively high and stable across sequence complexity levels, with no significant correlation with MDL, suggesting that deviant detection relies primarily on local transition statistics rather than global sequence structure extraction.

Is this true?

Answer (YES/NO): NO